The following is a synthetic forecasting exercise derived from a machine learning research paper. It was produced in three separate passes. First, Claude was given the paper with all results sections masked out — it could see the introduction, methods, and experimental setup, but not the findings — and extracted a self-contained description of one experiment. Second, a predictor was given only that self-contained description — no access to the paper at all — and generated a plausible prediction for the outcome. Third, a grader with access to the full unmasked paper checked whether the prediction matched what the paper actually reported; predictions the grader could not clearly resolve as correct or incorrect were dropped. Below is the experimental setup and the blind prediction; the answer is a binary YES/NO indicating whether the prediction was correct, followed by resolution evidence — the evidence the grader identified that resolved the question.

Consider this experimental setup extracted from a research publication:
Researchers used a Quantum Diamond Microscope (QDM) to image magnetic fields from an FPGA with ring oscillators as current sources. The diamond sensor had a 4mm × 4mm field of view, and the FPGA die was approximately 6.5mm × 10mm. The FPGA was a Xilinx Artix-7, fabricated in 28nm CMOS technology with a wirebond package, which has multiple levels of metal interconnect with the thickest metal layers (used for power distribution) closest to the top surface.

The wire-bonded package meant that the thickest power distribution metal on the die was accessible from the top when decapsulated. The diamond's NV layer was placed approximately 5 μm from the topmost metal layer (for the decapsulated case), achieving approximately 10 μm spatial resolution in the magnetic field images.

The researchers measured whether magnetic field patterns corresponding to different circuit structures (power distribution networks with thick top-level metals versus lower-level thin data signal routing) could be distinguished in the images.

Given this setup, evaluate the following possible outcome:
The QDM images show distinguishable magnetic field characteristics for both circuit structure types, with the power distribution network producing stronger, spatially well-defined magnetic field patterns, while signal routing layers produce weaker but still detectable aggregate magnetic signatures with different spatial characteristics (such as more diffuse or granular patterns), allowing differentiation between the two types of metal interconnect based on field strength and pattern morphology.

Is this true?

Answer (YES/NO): NO